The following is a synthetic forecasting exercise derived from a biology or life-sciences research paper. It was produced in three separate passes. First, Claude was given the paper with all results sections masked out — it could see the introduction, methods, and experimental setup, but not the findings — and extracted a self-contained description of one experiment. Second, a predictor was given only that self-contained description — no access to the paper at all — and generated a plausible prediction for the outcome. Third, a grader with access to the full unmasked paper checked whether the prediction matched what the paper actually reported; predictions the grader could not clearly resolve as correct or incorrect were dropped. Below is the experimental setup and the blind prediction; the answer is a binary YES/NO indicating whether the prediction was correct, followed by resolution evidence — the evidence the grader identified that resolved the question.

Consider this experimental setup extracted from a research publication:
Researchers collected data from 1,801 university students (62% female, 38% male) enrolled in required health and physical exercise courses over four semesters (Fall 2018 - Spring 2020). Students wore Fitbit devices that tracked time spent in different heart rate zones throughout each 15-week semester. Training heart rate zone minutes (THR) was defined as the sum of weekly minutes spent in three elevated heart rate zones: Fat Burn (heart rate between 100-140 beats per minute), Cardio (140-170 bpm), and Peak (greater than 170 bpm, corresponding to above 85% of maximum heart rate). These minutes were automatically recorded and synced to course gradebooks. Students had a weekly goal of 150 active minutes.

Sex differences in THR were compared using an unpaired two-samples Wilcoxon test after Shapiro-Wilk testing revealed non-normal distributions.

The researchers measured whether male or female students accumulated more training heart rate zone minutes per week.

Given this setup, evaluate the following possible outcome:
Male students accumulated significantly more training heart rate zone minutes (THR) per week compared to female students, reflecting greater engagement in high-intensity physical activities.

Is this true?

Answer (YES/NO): NO